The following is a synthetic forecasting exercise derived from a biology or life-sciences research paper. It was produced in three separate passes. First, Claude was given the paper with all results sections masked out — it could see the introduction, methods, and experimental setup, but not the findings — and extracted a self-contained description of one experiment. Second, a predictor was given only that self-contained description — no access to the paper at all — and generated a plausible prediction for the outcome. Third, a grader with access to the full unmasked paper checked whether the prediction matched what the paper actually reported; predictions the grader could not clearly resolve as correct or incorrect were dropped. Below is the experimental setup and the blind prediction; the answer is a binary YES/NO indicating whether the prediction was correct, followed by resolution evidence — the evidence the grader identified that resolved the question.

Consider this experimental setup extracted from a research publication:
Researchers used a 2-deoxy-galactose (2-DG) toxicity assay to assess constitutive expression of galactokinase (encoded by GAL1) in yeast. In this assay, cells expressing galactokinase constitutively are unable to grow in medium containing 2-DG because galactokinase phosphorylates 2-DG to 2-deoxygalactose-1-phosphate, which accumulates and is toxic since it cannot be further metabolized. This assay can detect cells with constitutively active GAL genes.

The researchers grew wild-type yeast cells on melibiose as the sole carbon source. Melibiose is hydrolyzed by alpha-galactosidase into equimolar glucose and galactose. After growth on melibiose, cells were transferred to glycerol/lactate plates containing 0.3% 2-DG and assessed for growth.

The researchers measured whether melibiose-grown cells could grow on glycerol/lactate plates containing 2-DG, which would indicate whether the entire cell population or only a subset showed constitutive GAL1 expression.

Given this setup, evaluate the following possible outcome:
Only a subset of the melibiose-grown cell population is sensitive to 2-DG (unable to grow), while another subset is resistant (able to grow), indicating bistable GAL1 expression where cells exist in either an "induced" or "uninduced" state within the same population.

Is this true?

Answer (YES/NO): YES